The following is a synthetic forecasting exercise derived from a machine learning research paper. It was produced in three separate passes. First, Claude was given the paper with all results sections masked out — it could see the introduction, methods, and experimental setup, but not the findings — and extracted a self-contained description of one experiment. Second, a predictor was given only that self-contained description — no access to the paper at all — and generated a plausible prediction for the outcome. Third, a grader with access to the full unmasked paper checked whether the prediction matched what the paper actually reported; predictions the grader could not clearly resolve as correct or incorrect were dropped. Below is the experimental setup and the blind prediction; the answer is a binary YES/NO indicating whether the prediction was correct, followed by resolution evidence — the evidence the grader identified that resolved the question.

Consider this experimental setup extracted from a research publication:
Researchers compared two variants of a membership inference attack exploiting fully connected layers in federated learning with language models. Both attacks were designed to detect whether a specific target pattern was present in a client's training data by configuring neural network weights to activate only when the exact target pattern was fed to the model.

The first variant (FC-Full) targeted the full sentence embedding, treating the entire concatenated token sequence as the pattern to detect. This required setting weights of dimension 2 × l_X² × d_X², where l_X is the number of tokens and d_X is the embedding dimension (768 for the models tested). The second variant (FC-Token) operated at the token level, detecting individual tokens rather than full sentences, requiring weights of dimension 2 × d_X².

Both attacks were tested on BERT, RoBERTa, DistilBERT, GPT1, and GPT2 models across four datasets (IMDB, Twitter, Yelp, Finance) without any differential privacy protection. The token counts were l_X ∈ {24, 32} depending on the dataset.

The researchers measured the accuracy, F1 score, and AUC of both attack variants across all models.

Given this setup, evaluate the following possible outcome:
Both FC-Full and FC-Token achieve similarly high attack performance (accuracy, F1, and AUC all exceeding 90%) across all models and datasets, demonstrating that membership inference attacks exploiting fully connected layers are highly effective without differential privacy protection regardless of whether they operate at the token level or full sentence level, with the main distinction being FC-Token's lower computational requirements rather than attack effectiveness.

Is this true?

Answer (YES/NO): YES